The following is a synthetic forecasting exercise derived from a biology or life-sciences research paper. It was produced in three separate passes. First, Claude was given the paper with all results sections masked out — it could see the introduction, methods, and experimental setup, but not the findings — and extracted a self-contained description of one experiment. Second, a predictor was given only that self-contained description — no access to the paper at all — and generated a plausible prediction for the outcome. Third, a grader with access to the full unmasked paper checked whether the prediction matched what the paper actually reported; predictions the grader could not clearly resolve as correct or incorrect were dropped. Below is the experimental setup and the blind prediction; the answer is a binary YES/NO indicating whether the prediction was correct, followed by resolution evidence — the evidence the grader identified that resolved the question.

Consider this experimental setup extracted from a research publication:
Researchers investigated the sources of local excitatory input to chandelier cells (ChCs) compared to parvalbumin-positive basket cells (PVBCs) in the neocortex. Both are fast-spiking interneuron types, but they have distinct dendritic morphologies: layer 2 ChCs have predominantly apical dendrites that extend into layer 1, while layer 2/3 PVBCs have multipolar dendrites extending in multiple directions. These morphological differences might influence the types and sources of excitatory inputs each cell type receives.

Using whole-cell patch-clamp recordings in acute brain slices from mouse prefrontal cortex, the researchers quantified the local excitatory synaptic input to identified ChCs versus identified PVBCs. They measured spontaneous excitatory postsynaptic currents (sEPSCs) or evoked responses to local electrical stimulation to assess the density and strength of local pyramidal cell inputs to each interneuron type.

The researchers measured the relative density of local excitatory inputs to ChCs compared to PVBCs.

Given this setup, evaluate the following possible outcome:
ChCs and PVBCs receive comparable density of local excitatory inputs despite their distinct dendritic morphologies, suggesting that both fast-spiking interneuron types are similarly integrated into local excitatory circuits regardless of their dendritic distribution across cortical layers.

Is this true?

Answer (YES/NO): NO